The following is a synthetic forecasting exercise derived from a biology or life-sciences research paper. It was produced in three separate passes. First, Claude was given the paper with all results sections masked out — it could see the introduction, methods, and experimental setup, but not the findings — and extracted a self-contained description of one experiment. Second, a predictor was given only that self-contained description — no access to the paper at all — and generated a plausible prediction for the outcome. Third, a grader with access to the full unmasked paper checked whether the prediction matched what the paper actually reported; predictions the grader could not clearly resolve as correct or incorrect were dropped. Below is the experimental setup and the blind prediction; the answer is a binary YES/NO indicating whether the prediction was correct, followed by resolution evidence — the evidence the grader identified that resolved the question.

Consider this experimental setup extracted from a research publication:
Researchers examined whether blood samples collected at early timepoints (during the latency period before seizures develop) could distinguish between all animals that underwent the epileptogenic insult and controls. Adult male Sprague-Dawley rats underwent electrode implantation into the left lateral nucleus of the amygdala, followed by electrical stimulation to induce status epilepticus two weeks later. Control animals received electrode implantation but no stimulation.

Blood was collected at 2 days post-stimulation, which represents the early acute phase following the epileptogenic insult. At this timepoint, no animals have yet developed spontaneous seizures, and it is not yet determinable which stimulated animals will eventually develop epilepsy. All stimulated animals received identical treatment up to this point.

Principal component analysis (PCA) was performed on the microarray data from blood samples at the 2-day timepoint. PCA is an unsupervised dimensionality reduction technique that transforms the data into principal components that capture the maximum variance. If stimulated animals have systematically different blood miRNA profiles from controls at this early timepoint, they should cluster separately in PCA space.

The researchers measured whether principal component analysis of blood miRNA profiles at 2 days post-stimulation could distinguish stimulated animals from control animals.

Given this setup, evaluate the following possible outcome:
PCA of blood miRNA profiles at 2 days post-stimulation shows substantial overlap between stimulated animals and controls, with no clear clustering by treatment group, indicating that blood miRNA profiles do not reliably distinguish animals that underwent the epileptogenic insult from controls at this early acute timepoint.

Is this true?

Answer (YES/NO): NO